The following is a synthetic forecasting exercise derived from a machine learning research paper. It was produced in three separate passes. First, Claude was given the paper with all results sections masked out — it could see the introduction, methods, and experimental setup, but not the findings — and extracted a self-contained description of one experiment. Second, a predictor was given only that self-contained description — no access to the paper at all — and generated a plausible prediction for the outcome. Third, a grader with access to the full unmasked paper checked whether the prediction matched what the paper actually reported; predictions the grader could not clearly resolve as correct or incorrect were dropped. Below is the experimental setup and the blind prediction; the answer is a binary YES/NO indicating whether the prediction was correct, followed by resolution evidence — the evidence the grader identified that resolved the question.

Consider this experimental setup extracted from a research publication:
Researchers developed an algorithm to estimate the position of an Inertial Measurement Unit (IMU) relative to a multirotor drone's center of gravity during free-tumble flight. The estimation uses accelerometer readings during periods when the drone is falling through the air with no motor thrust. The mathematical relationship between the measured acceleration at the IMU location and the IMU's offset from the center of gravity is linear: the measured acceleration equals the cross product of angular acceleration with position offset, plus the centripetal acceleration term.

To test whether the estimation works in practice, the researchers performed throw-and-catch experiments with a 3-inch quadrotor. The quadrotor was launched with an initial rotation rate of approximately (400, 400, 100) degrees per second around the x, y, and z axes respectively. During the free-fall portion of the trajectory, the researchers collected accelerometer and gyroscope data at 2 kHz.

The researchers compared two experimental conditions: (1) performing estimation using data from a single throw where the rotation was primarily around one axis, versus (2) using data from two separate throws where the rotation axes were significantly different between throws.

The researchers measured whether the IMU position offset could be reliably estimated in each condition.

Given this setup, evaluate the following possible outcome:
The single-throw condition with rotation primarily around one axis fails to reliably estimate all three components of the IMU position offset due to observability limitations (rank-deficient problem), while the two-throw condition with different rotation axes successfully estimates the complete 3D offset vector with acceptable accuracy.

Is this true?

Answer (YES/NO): YES